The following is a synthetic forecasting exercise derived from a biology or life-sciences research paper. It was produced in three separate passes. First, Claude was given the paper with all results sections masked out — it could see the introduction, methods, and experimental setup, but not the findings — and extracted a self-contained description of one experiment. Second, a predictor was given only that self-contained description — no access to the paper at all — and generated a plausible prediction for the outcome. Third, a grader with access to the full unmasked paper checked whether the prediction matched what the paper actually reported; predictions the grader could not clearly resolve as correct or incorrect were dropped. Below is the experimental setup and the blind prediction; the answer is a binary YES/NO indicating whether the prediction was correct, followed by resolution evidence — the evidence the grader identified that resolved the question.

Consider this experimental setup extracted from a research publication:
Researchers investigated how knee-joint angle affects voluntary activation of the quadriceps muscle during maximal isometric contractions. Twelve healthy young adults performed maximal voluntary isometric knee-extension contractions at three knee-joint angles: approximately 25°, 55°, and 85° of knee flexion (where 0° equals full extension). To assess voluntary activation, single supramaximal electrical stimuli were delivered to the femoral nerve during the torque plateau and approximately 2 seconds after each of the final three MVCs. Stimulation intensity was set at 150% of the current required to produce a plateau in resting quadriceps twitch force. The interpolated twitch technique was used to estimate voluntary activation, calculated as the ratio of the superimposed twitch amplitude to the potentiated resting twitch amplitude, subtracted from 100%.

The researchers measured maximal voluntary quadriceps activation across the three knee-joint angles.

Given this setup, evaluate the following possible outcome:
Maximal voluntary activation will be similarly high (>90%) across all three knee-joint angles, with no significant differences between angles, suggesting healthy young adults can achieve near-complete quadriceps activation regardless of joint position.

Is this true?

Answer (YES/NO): NO